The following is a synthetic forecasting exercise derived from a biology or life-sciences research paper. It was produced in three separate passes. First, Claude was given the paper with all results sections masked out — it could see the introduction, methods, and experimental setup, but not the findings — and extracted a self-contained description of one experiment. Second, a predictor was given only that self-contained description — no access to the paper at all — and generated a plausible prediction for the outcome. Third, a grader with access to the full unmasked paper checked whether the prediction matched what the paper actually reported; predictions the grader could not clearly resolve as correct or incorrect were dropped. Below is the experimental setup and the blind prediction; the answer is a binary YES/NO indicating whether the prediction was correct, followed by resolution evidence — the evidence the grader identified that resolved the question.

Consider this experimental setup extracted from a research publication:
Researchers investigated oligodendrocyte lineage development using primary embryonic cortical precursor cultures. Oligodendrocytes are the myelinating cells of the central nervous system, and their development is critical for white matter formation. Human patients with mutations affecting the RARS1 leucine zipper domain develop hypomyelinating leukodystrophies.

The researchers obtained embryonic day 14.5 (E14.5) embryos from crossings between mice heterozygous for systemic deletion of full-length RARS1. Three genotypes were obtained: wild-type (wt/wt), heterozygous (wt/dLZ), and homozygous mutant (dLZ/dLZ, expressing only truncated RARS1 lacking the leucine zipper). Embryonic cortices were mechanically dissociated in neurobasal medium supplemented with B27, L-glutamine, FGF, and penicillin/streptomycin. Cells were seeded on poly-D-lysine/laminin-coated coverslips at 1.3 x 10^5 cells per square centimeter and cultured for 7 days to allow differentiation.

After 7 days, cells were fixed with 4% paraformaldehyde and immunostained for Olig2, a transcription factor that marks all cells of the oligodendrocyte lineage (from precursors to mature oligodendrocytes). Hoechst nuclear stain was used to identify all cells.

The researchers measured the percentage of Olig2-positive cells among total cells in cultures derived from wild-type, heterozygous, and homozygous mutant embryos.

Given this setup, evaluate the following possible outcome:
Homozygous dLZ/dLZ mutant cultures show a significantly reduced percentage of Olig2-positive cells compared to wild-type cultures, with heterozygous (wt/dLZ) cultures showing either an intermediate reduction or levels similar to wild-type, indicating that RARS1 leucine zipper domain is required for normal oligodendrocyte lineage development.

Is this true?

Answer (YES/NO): YES